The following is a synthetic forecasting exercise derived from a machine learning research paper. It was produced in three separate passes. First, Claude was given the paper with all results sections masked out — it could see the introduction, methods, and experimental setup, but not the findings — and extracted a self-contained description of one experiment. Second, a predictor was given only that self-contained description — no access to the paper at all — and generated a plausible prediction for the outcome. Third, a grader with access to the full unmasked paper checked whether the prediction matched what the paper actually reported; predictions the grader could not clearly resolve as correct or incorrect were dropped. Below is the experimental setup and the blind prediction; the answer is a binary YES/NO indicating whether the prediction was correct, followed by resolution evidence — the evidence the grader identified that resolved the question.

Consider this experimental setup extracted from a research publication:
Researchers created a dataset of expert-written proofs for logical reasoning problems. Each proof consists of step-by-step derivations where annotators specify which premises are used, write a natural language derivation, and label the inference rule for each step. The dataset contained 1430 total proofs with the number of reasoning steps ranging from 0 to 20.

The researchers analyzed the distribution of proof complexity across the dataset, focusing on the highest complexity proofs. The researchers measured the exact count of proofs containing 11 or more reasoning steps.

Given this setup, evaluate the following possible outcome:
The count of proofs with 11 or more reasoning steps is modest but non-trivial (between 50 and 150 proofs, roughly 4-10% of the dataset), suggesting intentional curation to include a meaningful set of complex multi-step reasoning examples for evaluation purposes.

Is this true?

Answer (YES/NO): YES